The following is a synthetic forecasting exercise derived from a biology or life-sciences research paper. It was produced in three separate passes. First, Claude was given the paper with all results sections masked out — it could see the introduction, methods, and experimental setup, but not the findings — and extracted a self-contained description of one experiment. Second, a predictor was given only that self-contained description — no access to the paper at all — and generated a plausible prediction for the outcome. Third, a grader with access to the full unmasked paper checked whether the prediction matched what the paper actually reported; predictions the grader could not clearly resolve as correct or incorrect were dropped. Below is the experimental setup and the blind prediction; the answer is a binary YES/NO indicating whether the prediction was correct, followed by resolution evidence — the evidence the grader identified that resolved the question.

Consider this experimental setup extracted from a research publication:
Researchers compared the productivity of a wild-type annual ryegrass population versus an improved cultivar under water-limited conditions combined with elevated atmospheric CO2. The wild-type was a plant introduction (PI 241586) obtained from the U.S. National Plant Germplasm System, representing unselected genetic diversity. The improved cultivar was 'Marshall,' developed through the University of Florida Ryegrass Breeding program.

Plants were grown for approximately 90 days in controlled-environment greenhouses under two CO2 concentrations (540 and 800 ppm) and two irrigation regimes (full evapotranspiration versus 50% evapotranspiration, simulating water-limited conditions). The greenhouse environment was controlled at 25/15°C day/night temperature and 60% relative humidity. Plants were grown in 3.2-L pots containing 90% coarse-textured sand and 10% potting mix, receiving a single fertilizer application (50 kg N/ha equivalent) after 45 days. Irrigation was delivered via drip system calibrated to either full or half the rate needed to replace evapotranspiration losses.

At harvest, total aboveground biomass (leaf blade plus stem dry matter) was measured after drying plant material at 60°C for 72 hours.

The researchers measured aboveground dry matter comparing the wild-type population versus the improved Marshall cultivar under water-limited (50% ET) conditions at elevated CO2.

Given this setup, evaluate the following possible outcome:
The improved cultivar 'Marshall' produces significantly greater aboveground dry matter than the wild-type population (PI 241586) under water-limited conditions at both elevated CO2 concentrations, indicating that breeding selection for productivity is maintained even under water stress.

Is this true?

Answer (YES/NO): NO